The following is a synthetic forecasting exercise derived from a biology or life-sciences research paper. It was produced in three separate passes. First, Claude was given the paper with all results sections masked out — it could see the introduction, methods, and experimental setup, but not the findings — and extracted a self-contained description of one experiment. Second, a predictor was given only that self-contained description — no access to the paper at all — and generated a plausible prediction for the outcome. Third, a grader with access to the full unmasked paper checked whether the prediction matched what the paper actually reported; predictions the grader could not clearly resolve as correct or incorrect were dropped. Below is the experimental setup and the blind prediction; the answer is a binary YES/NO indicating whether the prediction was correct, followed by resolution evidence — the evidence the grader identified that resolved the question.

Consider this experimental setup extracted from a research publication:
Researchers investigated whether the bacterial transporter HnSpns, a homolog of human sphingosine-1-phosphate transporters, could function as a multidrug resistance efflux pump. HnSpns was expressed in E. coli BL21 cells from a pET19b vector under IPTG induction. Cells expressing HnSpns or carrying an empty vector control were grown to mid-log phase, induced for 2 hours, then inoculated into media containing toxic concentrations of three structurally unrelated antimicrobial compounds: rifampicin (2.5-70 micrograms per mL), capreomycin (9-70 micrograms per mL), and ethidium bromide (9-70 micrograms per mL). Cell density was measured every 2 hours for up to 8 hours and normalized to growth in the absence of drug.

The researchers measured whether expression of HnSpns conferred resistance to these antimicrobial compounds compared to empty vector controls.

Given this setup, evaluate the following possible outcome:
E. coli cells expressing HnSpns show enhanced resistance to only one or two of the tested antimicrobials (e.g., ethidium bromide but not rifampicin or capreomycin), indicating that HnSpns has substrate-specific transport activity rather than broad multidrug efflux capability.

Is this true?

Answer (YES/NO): NO